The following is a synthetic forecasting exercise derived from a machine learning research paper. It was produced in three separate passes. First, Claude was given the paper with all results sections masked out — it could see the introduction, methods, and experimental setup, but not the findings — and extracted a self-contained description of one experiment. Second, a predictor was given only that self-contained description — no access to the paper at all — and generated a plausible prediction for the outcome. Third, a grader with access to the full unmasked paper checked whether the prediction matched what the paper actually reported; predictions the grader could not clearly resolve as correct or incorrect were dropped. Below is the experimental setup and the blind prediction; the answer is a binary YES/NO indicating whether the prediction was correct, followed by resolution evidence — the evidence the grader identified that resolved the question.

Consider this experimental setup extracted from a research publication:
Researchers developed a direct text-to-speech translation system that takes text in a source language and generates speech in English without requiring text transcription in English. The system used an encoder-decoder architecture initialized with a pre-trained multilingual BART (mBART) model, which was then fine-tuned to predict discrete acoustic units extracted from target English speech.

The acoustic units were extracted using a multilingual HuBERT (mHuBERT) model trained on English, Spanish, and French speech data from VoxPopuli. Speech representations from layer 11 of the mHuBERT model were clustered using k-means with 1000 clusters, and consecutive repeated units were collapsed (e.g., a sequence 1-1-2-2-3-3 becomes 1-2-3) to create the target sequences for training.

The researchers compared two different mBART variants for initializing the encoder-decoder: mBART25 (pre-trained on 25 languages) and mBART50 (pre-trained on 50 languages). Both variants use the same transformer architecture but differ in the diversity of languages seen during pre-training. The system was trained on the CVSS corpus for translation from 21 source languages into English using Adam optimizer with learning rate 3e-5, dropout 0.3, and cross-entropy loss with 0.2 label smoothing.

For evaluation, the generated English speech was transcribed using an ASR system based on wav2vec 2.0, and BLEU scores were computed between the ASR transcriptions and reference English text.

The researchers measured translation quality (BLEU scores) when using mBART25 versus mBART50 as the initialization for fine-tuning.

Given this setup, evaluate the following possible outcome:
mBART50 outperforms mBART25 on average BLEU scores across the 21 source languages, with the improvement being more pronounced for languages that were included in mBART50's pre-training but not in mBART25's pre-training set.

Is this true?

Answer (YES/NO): YES